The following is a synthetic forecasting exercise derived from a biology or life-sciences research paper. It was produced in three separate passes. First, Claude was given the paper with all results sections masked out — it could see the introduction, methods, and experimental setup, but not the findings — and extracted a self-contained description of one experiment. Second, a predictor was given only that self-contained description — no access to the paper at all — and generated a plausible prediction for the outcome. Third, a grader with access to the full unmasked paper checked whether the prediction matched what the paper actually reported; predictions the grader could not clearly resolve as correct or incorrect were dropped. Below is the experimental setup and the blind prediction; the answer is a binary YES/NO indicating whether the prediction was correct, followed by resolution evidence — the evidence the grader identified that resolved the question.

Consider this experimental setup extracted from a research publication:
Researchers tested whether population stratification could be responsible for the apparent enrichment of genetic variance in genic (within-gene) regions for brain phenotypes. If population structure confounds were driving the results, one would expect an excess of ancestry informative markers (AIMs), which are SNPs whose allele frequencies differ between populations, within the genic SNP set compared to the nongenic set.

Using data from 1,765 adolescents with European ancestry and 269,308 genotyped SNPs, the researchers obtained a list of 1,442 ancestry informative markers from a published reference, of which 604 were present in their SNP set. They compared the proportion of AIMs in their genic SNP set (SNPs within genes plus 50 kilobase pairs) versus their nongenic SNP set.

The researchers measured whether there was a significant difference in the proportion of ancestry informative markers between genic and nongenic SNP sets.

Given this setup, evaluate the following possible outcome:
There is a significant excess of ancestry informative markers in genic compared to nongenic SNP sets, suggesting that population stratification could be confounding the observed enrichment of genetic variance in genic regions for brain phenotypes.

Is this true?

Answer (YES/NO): NO